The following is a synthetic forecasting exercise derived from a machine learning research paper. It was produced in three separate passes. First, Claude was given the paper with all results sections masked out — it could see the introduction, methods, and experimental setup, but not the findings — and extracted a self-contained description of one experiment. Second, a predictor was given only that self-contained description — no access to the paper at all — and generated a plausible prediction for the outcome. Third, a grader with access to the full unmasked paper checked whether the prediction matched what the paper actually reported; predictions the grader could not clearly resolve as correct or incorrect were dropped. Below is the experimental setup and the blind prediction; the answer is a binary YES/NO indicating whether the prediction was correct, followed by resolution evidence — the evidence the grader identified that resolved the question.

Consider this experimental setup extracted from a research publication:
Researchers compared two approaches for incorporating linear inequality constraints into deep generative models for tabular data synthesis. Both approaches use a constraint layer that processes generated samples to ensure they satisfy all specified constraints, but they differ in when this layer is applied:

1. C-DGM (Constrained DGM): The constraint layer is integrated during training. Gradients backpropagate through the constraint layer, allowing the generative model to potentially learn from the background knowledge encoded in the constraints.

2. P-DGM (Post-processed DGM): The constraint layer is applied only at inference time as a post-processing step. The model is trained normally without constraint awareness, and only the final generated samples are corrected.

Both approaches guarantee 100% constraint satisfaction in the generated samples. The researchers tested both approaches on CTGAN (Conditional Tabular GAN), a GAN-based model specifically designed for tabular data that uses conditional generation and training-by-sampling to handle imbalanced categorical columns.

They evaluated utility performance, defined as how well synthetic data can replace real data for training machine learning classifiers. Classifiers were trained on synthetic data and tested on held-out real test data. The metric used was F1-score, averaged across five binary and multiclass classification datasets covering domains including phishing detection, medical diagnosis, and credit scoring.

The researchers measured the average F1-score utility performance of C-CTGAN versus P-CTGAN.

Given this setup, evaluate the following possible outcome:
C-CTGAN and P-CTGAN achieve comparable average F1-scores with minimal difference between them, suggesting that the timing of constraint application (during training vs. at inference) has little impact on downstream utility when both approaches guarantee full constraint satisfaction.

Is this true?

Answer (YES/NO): YES